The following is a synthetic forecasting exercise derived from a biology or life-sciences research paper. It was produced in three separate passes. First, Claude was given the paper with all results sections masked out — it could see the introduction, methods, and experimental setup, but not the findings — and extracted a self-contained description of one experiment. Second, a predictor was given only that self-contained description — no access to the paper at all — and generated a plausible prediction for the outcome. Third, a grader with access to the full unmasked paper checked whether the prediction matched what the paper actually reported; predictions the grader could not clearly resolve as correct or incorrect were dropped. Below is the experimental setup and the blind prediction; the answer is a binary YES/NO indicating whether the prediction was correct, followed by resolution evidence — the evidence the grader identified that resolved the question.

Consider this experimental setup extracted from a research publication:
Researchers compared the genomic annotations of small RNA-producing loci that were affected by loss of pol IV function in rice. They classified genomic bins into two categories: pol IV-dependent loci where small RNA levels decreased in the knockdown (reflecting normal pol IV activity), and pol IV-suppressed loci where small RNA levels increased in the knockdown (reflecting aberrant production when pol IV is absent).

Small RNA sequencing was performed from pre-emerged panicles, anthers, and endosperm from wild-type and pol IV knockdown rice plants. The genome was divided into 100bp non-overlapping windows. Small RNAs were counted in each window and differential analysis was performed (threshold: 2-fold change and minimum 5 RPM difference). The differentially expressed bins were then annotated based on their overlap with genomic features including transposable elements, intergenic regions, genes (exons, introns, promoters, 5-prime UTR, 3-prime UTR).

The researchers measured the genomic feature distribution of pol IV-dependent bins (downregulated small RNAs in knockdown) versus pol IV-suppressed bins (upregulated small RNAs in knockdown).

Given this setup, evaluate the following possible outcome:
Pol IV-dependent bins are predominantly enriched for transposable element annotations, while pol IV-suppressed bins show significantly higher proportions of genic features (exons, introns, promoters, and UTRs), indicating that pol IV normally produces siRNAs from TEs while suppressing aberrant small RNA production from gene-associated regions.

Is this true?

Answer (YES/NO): YES